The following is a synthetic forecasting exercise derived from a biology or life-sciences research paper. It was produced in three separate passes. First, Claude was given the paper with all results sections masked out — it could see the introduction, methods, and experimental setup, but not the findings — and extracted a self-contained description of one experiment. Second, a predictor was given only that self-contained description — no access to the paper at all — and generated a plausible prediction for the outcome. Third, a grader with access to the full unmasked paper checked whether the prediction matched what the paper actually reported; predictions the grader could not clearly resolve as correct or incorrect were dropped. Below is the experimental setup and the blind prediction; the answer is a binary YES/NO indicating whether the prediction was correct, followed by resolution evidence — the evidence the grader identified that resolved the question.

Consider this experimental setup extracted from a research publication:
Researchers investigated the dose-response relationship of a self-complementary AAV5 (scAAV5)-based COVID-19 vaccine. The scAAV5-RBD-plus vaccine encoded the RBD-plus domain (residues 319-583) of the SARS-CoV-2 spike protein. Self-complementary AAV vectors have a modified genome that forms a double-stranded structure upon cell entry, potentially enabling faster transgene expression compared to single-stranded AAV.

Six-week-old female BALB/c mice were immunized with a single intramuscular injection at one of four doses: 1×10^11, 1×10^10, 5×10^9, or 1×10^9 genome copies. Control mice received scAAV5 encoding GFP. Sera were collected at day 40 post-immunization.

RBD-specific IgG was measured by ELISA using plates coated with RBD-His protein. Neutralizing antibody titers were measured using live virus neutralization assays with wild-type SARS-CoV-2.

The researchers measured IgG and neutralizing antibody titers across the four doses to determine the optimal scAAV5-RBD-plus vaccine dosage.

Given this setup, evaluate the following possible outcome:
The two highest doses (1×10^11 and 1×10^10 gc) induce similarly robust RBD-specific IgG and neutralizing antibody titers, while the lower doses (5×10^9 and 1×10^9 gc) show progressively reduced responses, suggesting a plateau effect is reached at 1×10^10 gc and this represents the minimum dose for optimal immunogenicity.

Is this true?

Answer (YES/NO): NO